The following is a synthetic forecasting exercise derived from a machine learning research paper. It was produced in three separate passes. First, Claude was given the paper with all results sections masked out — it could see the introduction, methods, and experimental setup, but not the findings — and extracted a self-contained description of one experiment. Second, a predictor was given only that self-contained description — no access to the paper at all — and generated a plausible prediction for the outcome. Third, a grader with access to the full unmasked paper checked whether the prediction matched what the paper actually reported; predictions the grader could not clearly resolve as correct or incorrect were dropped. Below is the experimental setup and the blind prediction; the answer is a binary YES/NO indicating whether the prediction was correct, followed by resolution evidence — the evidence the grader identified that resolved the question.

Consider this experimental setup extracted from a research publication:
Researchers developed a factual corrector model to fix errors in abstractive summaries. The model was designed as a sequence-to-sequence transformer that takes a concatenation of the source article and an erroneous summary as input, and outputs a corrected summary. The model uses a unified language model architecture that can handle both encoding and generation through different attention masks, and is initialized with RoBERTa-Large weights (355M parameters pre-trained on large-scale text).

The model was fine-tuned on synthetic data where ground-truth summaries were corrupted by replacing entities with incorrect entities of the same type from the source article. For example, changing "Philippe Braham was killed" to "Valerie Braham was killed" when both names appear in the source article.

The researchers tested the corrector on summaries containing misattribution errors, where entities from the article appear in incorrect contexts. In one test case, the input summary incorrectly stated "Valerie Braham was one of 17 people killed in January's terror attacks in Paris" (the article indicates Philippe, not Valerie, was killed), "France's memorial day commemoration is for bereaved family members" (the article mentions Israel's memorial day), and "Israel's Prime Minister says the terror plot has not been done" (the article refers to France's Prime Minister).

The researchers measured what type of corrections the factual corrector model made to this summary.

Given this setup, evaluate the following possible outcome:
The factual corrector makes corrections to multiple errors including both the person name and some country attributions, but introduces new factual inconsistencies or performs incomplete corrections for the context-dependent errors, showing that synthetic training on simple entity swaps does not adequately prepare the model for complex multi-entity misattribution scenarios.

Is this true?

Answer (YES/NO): NO